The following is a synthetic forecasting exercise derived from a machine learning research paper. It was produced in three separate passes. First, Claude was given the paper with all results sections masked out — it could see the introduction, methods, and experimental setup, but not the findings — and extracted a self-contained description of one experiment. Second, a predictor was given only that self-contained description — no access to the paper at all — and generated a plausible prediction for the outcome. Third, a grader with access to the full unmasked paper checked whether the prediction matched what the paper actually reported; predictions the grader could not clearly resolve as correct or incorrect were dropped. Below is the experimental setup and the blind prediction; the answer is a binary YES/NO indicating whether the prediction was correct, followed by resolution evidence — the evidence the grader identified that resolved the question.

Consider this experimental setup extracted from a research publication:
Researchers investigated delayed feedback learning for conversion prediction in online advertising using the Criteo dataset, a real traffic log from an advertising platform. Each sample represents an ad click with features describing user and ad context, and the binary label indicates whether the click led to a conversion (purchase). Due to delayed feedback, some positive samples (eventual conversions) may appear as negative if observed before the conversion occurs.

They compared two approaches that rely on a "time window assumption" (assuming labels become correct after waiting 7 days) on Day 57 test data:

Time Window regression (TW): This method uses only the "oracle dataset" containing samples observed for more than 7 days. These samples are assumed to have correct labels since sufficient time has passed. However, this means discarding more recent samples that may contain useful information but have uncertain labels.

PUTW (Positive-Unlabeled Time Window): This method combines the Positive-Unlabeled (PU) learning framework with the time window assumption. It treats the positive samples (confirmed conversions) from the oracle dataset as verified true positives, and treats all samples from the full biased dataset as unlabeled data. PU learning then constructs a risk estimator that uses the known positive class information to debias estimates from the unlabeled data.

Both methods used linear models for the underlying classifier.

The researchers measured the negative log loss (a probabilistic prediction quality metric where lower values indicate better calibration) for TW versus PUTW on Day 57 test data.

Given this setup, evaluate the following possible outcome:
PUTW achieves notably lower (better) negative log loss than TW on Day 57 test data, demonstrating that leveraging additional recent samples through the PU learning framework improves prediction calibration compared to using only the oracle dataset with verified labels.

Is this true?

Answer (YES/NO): NO